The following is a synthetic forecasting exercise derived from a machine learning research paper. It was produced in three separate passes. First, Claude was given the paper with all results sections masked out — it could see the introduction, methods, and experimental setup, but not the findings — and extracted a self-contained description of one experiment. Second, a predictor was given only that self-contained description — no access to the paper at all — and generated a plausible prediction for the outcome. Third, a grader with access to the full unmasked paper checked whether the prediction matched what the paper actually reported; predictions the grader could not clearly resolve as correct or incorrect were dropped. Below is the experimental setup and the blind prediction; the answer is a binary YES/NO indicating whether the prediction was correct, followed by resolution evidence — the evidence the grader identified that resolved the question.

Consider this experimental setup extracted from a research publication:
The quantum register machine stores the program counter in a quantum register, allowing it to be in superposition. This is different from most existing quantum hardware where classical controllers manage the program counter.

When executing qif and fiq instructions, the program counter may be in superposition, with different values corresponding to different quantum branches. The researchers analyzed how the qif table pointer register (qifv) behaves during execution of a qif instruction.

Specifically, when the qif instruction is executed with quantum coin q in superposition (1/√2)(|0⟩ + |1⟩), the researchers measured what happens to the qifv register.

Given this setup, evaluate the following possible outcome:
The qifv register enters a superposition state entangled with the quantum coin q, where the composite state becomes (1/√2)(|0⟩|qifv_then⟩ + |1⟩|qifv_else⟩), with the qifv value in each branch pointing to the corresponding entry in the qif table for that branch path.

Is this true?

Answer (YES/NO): YES